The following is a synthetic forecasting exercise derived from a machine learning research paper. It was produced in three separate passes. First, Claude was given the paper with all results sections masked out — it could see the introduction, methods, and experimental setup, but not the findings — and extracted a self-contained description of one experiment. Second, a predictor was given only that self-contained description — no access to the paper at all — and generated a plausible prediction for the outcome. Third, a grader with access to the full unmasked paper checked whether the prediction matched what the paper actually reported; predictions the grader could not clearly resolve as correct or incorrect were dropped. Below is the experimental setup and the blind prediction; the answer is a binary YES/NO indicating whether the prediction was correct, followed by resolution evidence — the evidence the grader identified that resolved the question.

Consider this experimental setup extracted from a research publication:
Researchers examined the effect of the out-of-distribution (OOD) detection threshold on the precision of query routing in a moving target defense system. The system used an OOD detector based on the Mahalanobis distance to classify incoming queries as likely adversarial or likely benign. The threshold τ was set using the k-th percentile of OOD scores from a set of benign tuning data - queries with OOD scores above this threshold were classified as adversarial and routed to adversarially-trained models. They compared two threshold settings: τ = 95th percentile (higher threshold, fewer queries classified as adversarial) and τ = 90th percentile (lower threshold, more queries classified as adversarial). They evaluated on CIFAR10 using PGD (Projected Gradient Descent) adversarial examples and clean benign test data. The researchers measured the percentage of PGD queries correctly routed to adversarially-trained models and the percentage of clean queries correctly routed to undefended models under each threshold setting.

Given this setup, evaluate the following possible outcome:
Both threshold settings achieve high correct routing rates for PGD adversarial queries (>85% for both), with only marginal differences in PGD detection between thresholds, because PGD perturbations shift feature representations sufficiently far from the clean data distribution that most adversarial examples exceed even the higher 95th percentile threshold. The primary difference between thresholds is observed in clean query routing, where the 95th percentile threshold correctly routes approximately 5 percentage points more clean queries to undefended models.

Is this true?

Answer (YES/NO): NO